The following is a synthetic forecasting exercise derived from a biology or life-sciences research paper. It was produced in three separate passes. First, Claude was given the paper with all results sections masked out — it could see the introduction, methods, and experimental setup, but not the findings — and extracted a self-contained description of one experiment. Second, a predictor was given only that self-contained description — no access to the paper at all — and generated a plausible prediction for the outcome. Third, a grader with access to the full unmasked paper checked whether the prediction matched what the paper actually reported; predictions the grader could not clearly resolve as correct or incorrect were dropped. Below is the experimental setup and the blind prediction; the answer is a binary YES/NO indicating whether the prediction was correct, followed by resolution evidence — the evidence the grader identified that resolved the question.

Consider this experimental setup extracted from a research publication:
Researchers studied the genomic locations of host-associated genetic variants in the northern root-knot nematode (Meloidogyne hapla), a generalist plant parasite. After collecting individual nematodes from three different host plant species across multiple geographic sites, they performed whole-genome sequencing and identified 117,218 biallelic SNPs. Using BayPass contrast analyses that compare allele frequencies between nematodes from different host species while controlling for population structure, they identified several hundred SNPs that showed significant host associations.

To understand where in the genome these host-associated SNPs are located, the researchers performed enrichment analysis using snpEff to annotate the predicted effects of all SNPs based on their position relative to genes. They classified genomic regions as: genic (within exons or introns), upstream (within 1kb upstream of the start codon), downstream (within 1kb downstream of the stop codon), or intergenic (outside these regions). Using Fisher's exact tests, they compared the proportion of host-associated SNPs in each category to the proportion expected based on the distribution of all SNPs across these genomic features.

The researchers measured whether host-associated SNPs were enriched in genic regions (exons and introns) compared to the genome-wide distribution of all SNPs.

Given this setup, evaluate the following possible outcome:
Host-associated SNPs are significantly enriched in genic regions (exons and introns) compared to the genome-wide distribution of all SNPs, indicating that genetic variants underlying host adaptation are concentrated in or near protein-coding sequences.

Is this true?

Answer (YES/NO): YES